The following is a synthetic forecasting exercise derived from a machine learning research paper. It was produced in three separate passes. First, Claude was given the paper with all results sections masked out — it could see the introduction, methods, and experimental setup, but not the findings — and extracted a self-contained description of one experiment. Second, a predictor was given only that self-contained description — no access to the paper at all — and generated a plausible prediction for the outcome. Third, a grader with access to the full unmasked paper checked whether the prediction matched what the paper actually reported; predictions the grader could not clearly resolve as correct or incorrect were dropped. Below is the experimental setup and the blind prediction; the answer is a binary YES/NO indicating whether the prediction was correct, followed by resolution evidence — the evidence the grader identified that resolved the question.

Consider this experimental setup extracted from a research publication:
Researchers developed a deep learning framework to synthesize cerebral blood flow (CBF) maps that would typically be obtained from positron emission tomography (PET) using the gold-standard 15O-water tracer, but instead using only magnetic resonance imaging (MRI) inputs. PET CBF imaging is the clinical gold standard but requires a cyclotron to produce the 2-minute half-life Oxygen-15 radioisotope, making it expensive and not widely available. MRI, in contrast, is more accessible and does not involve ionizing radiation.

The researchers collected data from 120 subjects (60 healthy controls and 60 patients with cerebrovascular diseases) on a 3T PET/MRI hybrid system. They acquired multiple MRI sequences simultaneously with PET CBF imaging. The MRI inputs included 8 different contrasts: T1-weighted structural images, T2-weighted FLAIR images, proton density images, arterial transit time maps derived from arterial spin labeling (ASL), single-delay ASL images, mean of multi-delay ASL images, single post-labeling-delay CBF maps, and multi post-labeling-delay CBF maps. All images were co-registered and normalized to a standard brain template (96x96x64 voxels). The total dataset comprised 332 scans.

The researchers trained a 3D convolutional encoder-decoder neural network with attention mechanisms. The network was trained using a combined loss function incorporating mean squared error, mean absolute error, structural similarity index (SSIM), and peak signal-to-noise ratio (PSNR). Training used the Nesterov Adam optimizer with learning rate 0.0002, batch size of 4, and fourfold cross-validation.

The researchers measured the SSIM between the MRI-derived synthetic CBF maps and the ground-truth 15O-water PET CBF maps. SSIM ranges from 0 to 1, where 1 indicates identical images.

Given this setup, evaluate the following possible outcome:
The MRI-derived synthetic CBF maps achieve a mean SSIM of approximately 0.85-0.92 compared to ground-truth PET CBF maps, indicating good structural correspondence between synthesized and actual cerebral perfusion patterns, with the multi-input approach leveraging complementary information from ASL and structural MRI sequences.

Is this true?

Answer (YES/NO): NO